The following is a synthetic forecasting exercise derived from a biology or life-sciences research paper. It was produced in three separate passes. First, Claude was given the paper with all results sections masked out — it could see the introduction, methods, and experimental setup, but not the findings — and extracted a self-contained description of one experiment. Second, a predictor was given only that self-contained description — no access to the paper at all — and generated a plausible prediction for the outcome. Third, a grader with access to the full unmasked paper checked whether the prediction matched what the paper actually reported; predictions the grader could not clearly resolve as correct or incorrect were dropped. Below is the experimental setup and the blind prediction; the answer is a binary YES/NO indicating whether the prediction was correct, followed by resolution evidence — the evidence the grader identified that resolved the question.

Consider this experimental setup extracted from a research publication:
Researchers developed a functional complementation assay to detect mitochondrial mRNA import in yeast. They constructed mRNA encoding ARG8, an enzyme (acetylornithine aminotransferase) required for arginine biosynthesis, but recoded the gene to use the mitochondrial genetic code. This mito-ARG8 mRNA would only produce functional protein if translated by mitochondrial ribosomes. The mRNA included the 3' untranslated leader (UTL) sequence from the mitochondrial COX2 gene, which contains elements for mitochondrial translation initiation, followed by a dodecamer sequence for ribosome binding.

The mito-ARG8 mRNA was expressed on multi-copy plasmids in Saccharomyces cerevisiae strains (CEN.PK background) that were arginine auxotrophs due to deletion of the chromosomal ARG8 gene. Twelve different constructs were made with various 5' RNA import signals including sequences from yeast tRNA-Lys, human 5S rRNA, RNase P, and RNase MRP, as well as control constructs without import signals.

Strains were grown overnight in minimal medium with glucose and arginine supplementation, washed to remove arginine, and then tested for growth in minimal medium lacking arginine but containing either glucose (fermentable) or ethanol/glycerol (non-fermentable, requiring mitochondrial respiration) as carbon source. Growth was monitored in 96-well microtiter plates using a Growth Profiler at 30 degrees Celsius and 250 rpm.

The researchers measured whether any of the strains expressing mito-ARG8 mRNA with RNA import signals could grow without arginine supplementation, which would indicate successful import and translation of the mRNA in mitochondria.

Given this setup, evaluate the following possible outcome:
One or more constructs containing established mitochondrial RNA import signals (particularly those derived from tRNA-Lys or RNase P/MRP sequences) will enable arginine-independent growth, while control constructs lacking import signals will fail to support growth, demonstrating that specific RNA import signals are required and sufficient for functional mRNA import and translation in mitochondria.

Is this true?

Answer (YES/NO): NO